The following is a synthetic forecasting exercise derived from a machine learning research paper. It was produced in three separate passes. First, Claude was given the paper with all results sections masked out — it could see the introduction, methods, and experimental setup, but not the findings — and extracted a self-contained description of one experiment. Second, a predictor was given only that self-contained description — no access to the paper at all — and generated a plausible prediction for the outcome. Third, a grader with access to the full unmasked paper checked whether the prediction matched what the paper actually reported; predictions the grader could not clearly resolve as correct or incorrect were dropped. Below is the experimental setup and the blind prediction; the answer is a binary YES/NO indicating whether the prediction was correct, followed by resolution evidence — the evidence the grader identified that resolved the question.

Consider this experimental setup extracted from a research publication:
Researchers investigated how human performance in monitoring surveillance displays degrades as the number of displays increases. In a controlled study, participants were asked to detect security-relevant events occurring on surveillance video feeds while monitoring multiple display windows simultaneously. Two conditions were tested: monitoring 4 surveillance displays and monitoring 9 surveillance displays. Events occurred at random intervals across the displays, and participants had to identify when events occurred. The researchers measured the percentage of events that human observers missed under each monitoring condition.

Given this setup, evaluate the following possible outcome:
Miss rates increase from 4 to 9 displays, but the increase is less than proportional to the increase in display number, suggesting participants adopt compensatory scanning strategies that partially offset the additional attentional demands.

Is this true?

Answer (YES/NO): NO